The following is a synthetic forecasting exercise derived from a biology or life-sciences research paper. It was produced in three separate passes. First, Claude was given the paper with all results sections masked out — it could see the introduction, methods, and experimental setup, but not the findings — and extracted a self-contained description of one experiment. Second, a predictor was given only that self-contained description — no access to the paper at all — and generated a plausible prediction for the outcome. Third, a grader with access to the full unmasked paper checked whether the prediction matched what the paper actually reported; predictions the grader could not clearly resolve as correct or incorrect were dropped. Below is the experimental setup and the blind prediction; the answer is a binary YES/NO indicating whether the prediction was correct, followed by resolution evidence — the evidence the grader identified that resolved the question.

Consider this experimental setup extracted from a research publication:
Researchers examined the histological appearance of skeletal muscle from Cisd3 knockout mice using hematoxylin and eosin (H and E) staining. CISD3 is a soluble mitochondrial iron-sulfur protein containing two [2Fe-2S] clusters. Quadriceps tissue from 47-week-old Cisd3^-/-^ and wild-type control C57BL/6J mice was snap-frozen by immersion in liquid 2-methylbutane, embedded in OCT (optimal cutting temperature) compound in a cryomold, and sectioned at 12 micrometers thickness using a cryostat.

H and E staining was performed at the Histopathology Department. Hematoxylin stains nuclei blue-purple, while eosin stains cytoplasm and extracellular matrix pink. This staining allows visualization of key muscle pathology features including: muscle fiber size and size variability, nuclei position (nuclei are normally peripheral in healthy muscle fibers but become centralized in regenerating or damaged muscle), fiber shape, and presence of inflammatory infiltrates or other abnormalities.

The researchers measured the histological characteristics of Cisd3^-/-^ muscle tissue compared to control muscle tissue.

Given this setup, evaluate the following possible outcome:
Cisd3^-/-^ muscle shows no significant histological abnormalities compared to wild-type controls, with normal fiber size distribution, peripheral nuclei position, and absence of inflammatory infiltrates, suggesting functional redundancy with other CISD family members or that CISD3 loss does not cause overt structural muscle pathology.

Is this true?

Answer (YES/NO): NO